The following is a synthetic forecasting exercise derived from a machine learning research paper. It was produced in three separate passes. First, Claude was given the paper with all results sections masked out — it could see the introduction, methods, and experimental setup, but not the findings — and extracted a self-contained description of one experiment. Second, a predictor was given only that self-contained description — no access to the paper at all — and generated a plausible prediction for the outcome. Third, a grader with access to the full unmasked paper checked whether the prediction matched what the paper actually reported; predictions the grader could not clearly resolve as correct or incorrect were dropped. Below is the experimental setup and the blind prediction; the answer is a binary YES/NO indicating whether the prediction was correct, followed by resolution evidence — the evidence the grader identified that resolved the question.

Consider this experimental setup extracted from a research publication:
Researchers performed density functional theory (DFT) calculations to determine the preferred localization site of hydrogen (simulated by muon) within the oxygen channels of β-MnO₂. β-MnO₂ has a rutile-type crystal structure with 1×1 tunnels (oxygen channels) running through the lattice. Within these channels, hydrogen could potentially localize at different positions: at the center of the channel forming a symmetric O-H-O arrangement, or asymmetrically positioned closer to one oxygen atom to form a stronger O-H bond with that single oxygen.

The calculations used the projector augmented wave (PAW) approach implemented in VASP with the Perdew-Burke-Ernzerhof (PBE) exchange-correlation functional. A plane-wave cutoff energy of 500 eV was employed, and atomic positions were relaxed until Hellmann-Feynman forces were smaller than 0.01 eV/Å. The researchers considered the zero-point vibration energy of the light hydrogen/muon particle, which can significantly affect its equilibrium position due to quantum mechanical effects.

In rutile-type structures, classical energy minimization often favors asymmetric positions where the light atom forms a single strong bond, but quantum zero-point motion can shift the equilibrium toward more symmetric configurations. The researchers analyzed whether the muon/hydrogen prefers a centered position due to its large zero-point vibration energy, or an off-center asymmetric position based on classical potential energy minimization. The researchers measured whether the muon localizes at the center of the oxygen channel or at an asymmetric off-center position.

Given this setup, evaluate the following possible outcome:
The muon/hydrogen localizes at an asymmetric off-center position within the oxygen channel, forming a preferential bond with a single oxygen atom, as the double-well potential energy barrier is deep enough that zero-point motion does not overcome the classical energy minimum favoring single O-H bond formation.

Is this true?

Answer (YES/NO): NO